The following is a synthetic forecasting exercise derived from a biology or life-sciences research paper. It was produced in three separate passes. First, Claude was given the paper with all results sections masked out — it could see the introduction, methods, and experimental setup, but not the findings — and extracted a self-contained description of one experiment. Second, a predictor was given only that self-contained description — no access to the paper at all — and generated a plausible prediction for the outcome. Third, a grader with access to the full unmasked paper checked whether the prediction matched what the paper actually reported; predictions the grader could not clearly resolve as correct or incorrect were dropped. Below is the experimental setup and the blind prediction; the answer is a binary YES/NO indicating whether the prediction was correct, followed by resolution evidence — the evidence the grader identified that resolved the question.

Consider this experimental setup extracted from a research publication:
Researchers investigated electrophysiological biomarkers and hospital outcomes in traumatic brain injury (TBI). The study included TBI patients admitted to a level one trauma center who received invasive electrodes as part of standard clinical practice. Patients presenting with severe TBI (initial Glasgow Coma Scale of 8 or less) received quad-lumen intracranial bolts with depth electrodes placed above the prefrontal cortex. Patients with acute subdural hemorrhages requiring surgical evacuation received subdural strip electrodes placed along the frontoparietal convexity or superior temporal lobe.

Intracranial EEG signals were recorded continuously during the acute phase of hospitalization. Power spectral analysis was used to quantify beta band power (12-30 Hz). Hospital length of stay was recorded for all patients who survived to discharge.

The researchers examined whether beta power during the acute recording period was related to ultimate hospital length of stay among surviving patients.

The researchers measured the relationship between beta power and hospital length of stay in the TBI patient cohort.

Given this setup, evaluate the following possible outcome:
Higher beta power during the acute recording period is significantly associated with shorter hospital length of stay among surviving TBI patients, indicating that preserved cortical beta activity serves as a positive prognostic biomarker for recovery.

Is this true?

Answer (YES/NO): YES